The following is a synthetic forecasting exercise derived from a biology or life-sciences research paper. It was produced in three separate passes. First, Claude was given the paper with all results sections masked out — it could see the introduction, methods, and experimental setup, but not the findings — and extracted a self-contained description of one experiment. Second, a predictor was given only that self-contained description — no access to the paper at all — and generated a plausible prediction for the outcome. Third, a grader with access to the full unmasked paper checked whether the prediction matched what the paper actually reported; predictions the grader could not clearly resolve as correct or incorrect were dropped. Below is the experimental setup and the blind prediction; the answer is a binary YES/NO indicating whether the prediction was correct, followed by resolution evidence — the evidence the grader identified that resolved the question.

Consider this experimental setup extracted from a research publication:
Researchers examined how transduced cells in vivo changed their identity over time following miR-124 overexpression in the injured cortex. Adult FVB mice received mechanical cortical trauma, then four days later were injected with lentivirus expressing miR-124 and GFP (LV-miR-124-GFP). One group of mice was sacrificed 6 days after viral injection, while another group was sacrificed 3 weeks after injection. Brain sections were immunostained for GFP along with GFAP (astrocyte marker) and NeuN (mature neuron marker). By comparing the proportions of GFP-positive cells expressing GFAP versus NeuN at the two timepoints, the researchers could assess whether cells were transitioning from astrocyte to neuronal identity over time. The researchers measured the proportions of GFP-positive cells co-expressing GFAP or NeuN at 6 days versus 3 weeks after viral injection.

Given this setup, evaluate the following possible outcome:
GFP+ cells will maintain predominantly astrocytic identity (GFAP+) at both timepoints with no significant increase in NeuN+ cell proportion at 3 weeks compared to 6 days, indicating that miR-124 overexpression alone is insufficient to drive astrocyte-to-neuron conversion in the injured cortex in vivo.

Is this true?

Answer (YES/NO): NO